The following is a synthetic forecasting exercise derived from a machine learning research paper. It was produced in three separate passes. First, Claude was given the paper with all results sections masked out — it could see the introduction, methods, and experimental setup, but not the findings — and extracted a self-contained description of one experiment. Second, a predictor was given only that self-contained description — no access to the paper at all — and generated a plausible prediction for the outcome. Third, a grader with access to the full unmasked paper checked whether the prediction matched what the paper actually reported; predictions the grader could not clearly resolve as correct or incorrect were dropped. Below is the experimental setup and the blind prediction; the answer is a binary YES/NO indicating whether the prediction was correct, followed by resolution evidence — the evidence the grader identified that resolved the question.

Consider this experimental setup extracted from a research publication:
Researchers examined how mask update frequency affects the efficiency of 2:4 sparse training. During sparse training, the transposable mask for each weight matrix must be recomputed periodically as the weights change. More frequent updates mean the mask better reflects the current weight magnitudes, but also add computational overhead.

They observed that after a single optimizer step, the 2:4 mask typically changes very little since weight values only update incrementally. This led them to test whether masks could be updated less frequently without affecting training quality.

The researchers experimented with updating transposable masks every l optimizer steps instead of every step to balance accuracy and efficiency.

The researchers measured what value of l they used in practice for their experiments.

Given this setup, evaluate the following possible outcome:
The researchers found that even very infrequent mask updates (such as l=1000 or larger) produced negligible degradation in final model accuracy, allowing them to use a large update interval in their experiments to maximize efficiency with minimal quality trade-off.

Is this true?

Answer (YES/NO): NO